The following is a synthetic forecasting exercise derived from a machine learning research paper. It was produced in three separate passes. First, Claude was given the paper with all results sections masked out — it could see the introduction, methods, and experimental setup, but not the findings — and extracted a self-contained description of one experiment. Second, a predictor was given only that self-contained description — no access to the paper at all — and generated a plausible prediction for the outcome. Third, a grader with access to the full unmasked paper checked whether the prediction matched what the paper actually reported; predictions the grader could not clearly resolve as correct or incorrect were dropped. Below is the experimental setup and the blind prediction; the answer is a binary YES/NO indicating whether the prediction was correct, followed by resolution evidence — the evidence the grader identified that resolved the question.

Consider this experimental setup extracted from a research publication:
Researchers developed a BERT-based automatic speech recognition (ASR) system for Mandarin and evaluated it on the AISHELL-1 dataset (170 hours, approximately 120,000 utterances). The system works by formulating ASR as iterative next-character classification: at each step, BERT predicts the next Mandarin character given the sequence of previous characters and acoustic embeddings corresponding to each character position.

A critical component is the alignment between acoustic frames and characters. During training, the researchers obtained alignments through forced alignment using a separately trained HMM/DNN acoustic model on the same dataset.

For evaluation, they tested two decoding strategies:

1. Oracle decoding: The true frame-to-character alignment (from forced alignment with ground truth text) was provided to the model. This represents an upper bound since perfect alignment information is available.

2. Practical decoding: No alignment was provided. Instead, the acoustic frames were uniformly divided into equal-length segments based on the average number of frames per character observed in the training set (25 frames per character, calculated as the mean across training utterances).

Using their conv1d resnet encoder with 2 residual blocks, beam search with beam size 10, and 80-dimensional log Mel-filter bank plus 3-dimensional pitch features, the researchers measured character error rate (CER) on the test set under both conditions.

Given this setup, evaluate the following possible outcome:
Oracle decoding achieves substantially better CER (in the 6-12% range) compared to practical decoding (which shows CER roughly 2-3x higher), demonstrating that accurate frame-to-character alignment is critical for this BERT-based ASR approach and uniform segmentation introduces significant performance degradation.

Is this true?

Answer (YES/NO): NO